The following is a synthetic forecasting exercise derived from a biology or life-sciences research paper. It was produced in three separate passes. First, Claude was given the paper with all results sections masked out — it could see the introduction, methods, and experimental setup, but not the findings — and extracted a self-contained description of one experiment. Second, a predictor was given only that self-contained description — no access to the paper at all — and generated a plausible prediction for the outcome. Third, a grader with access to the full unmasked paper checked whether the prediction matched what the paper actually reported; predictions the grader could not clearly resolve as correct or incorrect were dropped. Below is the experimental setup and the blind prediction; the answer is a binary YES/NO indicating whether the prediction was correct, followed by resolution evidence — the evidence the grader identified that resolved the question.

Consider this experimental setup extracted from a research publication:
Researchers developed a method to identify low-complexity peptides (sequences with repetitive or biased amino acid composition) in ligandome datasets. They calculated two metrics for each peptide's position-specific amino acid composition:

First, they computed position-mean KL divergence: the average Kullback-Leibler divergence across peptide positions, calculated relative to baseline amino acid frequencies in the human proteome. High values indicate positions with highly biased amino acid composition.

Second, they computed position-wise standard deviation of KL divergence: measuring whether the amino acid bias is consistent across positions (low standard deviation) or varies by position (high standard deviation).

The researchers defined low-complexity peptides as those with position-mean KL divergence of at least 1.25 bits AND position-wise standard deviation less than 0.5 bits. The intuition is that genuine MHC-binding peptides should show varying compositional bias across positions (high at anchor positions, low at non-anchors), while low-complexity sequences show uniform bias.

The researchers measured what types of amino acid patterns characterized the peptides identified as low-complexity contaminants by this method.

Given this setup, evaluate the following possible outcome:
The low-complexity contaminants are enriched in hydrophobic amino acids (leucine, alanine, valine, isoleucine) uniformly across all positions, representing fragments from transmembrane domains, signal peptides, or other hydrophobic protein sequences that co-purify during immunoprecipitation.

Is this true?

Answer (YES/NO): NO